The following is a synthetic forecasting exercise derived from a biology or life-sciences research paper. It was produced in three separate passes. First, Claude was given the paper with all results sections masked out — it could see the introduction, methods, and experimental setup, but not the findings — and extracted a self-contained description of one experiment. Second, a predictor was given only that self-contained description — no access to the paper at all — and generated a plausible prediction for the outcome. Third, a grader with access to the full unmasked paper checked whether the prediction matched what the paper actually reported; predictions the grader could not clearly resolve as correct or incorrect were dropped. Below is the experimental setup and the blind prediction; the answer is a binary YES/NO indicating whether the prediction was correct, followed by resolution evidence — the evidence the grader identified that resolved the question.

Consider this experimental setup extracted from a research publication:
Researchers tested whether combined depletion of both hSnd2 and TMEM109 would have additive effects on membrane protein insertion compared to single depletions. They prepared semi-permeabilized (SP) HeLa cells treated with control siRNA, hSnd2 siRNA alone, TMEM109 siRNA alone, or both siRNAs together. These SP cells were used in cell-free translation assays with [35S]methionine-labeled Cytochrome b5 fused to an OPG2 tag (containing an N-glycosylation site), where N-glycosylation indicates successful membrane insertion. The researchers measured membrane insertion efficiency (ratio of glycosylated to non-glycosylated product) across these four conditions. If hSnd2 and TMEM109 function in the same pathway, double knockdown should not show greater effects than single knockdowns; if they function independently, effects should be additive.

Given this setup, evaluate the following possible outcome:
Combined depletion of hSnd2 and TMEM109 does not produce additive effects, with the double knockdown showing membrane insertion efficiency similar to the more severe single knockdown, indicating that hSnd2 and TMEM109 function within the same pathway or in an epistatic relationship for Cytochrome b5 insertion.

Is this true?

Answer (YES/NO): NO